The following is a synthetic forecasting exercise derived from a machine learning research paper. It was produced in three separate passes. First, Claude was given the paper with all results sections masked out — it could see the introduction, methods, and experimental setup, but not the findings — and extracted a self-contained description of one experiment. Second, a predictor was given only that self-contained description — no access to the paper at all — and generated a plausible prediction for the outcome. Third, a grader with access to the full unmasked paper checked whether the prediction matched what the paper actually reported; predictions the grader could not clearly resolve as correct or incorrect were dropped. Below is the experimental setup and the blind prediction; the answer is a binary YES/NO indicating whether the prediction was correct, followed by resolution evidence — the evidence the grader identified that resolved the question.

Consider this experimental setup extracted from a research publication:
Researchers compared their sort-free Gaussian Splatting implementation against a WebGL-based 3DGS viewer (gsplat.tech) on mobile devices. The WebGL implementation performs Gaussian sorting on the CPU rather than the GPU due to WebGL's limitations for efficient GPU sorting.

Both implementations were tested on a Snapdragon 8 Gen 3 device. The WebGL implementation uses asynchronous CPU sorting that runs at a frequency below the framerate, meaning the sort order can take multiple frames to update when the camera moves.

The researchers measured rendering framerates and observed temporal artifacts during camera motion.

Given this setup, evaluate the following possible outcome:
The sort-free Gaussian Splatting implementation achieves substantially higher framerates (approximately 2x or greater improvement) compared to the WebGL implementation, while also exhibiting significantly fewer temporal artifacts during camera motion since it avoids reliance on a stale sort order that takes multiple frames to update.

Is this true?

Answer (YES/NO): NO